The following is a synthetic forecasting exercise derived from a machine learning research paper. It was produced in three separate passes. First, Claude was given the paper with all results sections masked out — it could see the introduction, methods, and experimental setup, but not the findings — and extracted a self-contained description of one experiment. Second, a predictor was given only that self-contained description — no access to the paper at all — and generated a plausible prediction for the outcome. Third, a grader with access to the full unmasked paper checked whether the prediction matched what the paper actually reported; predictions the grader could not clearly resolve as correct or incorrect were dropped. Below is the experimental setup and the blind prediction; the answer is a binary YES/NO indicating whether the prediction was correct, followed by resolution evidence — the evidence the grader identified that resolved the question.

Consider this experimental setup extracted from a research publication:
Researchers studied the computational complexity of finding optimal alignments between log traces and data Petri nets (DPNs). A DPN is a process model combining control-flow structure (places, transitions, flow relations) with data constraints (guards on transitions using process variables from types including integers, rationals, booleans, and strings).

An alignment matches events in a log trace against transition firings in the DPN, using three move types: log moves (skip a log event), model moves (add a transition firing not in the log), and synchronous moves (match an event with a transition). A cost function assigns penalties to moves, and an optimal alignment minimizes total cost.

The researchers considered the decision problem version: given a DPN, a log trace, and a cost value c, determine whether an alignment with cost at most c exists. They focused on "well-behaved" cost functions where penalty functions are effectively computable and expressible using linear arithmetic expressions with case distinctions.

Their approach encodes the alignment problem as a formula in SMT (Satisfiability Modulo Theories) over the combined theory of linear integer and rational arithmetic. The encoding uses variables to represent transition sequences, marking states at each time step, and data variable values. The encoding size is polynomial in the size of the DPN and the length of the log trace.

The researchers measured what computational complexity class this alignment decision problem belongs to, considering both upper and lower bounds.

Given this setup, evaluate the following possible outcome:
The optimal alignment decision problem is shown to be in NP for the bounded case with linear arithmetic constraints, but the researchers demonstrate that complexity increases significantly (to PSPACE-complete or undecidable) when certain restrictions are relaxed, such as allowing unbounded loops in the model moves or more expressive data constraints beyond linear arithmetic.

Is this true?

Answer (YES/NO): NO